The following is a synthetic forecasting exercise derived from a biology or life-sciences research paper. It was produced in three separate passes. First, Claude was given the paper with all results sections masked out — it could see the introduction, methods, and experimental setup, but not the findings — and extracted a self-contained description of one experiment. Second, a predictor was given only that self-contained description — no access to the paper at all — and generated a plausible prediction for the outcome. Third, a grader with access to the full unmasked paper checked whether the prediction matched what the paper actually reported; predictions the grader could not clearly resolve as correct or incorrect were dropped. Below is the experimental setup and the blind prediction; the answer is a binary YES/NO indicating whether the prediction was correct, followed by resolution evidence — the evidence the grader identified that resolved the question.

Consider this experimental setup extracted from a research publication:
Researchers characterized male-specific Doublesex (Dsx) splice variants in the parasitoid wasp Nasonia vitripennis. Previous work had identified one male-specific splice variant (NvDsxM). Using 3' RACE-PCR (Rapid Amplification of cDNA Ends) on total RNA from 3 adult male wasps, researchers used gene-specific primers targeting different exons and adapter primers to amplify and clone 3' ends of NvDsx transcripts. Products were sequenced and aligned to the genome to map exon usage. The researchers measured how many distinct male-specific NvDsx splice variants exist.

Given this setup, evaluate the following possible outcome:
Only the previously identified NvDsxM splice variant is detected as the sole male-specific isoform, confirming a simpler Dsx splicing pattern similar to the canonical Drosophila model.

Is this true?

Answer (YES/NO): NO